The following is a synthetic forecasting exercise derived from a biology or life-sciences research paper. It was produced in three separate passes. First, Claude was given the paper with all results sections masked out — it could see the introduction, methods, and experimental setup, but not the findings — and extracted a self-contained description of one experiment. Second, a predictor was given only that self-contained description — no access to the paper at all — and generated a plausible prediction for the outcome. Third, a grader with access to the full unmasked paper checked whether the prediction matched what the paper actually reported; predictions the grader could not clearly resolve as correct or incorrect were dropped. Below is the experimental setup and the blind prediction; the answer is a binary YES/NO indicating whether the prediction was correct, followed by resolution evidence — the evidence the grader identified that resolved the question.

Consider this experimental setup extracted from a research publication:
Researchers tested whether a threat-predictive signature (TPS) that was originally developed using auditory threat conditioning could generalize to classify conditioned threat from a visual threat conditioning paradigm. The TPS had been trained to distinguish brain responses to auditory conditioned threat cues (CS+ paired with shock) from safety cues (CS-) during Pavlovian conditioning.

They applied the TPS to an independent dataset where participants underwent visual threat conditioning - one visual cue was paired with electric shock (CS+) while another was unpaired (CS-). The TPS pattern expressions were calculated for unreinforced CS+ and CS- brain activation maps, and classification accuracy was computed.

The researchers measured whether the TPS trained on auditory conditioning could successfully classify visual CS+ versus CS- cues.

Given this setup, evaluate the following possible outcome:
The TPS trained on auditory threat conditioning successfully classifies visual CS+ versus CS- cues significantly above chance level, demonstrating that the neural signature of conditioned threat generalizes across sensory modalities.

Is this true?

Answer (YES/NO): YES